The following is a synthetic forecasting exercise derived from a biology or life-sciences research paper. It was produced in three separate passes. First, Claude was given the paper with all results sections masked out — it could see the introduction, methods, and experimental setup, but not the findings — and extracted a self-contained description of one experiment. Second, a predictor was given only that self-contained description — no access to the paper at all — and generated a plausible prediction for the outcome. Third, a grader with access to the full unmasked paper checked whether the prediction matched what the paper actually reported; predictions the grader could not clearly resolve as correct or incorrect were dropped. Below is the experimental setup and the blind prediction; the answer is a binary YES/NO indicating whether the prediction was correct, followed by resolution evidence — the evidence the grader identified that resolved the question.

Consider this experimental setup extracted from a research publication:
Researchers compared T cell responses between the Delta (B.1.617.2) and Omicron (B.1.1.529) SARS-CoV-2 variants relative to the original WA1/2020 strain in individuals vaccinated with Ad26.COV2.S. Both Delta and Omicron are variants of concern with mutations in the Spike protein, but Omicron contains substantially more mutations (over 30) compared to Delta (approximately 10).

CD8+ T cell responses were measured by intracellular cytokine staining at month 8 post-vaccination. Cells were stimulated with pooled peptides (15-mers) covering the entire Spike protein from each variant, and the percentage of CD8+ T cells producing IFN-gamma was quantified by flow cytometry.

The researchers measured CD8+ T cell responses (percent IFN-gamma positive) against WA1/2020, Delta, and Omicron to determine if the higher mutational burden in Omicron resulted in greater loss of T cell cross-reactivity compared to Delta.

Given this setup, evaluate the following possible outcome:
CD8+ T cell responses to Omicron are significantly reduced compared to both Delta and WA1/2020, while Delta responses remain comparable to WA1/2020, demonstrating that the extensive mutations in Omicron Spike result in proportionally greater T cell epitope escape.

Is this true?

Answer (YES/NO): NO